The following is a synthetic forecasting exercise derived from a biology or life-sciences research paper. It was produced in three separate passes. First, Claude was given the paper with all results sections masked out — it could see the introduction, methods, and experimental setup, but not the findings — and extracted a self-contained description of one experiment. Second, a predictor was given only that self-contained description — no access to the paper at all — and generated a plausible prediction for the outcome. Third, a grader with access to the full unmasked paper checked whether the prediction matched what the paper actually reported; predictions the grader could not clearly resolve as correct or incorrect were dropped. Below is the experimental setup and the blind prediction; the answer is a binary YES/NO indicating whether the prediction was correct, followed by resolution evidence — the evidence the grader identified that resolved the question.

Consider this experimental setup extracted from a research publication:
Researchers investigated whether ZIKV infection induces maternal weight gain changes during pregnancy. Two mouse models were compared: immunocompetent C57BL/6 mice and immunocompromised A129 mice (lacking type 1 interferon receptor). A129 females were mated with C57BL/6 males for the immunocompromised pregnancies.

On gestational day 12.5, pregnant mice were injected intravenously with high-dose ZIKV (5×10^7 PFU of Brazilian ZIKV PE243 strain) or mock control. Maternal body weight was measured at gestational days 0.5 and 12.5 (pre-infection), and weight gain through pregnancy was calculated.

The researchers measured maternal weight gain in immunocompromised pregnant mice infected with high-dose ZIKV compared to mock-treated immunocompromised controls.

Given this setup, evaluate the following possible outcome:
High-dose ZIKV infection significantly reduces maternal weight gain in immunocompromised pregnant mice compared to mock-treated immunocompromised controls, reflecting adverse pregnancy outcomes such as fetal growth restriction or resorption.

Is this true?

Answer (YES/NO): YES